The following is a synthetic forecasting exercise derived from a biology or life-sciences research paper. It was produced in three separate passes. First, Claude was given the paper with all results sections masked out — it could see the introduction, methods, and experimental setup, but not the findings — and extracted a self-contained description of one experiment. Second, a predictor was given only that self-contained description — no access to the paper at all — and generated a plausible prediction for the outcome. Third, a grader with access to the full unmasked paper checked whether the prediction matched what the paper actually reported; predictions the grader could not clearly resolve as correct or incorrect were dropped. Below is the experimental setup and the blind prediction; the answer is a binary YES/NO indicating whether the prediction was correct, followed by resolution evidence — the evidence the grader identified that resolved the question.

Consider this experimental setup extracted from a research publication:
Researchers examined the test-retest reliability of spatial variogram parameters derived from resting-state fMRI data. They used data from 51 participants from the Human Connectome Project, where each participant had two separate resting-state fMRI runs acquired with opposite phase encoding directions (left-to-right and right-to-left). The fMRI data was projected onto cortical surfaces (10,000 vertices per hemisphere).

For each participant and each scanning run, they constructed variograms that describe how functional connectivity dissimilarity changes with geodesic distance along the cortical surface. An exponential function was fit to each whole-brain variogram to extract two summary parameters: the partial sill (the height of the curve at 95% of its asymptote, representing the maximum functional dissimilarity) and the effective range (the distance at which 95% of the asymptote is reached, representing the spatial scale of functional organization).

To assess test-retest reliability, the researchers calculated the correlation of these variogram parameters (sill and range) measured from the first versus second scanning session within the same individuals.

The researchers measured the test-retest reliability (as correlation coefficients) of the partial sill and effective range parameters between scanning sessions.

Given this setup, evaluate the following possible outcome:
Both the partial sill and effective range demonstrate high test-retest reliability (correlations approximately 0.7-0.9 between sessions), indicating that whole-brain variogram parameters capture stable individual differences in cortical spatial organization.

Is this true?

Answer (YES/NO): YES